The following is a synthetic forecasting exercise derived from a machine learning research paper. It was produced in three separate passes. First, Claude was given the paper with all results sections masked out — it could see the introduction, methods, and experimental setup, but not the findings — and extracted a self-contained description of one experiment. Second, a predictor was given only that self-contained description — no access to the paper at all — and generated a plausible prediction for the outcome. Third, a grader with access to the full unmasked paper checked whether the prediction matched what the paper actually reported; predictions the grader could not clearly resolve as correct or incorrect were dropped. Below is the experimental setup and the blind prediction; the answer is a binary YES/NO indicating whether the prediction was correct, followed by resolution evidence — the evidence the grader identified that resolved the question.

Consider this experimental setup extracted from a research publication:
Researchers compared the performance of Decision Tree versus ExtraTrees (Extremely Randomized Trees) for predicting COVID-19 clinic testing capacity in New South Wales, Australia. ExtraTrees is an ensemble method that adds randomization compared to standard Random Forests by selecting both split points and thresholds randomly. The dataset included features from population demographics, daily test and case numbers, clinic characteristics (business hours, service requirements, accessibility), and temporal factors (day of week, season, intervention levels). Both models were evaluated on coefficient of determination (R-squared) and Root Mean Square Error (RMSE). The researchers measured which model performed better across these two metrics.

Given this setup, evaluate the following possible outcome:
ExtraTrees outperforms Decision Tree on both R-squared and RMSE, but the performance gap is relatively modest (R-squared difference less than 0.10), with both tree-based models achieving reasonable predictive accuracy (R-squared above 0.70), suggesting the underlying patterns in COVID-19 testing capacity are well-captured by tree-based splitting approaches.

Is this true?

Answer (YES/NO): NO